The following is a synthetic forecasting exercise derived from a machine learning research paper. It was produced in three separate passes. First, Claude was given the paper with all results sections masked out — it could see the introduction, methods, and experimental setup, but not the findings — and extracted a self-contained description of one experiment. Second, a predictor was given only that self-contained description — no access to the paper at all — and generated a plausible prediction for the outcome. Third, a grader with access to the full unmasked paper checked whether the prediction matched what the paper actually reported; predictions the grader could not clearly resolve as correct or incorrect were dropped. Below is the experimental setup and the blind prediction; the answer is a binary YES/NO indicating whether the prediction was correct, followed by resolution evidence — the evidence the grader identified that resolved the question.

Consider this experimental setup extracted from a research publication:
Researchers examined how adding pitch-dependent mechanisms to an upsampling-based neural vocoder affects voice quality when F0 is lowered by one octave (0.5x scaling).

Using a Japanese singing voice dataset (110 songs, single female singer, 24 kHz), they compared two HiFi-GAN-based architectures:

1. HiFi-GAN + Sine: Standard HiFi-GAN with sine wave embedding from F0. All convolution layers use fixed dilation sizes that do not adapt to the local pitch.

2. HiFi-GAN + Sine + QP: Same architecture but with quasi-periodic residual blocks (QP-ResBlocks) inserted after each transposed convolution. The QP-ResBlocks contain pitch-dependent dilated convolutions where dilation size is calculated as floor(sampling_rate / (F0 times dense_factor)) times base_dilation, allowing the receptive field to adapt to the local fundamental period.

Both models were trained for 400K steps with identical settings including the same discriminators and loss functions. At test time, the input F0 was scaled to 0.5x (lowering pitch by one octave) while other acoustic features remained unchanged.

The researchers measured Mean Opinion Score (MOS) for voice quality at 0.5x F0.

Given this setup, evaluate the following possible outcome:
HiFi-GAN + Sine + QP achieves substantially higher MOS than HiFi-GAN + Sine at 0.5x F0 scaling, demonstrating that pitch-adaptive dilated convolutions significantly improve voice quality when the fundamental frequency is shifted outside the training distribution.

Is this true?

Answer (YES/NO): YES